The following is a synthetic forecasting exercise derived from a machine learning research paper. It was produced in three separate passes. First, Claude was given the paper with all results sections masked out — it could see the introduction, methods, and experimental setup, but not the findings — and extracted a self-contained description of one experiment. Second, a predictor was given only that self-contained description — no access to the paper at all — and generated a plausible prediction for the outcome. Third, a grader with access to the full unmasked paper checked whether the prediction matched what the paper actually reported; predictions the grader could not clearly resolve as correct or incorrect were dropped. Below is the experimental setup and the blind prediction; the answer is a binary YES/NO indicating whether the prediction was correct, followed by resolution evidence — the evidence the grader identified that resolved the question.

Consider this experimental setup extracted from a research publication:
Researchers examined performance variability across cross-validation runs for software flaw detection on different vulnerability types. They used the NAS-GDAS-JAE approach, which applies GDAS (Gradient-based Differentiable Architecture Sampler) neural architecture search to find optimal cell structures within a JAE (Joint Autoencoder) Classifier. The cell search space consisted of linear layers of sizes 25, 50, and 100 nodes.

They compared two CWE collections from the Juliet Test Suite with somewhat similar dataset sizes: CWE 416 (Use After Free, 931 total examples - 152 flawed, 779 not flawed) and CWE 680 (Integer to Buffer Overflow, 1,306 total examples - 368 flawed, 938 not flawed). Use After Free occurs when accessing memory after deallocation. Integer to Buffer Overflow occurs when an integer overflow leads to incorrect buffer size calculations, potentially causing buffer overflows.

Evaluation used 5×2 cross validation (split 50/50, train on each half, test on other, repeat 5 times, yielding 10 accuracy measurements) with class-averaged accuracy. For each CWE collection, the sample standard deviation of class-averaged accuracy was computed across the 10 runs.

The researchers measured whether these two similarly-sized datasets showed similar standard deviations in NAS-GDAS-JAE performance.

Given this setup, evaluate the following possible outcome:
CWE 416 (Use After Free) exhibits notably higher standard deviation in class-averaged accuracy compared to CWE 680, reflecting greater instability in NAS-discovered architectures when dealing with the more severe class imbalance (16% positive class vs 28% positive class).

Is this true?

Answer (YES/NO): NO